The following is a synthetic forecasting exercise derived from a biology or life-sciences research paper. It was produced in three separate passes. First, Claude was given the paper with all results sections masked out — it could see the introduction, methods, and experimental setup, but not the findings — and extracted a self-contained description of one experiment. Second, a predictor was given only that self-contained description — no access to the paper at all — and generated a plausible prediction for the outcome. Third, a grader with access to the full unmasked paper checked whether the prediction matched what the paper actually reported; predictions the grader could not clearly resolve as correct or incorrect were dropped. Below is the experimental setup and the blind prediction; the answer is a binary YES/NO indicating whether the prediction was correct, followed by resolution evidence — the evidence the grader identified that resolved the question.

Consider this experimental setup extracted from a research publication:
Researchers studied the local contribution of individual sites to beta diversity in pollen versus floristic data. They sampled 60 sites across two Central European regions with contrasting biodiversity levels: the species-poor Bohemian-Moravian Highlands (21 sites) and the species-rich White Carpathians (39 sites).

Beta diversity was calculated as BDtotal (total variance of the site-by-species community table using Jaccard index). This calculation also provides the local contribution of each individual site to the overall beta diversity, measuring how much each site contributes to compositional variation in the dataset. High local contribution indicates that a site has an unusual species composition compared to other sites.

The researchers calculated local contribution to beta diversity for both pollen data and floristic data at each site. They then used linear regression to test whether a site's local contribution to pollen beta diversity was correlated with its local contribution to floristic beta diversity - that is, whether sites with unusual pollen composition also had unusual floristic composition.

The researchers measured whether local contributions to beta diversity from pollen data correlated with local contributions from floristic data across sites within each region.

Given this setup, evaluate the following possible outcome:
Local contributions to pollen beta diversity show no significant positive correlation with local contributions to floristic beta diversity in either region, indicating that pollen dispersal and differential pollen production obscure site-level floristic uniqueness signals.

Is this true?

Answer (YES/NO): NO